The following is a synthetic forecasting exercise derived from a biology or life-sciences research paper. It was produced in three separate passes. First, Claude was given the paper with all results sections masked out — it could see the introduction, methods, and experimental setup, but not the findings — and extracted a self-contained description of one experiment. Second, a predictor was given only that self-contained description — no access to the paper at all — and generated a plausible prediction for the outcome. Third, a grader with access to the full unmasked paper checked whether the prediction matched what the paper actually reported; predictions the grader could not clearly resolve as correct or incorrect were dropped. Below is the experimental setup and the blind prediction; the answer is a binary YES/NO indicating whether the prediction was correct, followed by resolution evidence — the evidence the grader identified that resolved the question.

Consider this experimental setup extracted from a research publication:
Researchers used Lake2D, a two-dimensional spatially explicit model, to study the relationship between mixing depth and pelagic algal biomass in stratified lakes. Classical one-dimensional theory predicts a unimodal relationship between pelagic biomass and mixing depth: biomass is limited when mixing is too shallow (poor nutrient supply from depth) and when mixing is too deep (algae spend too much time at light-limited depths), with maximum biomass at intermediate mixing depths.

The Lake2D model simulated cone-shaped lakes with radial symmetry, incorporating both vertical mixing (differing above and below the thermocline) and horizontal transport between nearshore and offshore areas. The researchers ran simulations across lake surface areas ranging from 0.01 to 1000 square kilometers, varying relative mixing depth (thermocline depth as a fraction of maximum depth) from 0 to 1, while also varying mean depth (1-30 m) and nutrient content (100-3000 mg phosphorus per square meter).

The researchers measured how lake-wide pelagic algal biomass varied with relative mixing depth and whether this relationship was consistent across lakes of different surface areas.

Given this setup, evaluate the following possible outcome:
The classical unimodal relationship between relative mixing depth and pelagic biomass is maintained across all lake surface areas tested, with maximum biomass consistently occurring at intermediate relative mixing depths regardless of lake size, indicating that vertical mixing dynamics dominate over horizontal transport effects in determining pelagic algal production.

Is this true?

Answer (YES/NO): NO